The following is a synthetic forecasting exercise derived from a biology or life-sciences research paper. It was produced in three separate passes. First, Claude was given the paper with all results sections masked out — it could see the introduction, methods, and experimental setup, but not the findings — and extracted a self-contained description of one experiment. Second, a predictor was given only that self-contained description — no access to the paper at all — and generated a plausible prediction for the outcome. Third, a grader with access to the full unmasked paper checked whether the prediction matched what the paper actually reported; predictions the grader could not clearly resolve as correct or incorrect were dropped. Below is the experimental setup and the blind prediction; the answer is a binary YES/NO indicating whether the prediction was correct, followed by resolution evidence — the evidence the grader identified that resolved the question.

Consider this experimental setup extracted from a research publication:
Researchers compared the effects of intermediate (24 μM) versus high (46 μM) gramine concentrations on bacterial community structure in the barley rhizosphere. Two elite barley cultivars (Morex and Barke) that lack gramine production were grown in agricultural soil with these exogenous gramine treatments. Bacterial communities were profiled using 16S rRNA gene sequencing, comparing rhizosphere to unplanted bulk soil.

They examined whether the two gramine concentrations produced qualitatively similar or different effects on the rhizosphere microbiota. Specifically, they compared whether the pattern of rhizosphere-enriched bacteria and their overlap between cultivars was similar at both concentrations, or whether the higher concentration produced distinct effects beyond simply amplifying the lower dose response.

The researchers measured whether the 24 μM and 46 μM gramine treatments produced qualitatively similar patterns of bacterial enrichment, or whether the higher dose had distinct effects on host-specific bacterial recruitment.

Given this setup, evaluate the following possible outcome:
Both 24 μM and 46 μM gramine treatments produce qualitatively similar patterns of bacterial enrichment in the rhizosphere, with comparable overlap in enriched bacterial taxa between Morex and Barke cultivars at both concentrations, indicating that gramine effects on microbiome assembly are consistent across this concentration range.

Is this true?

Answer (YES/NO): NO